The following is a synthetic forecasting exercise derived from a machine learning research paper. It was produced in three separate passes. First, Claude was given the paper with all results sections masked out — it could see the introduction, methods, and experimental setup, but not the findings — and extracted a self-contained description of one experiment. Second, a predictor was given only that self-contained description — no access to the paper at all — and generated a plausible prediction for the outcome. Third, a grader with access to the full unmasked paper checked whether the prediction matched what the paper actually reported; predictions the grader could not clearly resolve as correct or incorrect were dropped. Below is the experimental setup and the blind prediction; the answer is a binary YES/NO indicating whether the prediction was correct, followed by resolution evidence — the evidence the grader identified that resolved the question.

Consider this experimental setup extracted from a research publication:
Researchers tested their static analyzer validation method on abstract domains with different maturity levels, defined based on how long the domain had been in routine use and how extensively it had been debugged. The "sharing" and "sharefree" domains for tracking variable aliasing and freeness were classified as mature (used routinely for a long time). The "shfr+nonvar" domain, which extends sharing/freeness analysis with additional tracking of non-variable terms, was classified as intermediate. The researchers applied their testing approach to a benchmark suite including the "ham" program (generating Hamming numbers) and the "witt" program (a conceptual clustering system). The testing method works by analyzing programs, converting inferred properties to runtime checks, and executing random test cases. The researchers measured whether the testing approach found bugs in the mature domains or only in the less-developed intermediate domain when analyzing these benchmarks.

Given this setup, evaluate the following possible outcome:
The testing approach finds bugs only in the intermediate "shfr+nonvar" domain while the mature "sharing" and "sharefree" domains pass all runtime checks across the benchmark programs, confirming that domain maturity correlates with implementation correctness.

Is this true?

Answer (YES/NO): NO